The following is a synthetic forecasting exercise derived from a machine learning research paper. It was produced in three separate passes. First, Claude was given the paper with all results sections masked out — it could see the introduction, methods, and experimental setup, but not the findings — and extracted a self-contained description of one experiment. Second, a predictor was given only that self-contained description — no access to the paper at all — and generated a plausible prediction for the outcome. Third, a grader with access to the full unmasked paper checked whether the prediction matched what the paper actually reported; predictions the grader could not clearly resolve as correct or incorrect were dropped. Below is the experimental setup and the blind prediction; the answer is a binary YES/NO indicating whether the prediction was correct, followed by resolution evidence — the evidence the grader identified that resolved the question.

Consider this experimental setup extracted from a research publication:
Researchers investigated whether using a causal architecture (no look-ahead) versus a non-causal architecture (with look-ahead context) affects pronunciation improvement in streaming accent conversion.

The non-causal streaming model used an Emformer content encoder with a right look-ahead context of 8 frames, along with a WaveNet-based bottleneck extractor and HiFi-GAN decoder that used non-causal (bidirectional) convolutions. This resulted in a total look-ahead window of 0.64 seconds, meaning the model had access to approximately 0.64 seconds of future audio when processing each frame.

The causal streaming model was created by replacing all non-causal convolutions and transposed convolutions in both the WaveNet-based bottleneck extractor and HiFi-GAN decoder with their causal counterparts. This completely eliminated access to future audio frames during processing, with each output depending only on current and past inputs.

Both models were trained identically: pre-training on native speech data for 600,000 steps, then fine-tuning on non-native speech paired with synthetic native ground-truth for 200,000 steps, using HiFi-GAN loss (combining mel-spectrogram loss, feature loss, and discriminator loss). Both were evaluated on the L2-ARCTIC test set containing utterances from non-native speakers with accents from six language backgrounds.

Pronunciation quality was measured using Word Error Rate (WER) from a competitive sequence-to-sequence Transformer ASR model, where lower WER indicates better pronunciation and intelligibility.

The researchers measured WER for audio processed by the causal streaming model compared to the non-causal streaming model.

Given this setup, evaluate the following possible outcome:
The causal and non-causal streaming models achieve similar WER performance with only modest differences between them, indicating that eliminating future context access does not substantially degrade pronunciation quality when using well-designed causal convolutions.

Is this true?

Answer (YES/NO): NO